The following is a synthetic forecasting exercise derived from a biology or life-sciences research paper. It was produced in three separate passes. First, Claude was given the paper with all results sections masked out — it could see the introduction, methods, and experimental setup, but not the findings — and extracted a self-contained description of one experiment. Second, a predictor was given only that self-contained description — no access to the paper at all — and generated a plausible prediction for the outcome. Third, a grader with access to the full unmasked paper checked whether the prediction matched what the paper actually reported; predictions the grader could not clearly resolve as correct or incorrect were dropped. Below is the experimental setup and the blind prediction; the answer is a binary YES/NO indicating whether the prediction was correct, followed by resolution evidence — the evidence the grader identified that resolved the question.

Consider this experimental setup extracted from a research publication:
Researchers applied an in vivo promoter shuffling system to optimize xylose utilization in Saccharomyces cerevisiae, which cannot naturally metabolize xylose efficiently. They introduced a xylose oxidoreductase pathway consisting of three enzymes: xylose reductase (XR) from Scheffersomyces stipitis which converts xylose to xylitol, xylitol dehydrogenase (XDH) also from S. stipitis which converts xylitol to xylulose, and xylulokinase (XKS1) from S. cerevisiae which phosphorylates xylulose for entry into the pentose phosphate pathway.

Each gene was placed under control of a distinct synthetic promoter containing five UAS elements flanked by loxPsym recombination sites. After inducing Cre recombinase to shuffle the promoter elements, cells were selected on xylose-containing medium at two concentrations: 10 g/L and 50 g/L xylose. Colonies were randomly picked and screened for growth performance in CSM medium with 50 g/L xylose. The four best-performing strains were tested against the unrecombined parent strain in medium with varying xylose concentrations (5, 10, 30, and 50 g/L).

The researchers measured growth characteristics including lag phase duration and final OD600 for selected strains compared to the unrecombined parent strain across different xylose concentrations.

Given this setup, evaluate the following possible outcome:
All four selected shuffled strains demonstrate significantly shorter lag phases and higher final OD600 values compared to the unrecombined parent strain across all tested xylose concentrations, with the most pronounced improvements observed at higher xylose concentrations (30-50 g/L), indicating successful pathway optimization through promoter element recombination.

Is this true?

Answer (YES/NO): NO